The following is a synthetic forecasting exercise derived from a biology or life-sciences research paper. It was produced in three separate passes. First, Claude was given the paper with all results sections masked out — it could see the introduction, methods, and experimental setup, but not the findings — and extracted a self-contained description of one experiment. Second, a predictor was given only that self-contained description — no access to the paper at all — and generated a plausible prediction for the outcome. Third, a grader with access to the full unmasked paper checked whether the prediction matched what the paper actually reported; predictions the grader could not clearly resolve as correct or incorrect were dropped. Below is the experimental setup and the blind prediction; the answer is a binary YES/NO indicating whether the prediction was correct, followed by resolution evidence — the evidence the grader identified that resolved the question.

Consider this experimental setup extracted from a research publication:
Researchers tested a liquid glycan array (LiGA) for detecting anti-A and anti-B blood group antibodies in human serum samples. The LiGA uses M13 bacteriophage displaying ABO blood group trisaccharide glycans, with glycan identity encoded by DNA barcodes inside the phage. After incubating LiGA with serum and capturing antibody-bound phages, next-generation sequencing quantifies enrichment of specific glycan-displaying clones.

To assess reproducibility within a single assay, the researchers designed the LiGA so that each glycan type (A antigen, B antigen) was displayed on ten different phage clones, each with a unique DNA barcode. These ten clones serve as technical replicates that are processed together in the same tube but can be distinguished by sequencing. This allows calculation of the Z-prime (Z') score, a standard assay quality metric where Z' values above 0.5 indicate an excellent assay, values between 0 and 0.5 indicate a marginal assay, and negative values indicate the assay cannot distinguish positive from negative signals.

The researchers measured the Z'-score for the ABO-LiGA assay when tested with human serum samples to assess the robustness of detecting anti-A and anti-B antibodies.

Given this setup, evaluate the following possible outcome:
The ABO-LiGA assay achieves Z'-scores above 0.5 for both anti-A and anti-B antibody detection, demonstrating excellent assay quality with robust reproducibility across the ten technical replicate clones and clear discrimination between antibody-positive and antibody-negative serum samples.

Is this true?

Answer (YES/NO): NO